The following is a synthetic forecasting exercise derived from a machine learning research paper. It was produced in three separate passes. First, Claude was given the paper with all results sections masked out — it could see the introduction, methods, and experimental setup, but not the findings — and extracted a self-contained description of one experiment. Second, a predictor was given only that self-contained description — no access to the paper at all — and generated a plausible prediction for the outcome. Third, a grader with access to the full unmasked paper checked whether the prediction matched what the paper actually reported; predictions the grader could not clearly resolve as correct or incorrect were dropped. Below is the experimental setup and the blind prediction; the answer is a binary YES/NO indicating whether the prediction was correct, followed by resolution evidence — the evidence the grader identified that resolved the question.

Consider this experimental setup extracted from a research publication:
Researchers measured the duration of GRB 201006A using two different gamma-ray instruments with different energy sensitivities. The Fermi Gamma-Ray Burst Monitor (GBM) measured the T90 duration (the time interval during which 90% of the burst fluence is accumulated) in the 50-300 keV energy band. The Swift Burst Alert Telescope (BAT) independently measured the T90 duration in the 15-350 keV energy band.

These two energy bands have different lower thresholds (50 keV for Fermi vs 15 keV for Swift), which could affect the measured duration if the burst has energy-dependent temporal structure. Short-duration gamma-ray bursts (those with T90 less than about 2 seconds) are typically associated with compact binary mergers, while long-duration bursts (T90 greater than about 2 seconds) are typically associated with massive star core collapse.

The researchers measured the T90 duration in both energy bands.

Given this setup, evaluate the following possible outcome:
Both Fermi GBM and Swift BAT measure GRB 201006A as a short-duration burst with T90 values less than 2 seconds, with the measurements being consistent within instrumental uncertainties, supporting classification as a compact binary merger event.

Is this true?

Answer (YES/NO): NO